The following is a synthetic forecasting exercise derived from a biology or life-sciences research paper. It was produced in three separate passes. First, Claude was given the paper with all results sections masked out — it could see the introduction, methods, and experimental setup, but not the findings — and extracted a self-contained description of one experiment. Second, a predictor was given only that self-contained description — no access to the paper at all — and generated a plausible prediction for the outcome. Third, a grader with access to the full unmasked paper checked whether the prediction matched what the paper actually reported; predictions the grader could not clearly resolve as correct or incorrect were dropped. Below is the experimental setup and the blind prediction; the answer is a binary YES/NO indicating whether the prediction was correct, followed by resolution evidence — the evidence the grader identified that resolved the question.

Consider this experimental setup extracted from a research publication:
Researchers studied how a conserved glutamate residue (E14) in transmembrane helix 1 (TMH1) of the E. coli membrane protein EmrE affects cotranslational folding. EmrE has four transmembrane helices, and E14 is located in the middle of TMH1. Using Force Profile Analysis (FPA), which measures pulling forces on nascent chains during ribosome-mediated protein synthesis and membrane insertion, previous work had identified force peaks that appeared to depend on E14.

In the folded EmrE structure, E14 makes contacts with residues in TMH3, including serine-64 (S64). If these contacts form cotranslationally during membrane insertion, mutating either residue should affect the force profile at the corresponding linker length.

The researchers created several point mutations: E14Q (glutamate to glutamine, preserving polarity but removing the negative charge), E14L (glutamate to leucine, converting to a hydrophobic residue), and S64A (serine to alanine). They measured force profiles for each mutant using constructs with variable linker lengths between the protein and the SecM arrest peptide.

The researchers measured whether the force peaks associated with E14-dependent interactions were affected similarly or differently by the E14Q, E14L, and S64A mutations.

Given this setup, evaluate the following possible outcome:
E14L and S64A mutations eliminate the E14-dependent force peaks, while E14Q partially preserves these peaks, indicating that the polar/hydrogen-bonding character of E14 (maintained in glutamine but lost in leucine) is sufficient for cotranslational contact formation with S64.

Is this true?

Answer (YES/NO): YES